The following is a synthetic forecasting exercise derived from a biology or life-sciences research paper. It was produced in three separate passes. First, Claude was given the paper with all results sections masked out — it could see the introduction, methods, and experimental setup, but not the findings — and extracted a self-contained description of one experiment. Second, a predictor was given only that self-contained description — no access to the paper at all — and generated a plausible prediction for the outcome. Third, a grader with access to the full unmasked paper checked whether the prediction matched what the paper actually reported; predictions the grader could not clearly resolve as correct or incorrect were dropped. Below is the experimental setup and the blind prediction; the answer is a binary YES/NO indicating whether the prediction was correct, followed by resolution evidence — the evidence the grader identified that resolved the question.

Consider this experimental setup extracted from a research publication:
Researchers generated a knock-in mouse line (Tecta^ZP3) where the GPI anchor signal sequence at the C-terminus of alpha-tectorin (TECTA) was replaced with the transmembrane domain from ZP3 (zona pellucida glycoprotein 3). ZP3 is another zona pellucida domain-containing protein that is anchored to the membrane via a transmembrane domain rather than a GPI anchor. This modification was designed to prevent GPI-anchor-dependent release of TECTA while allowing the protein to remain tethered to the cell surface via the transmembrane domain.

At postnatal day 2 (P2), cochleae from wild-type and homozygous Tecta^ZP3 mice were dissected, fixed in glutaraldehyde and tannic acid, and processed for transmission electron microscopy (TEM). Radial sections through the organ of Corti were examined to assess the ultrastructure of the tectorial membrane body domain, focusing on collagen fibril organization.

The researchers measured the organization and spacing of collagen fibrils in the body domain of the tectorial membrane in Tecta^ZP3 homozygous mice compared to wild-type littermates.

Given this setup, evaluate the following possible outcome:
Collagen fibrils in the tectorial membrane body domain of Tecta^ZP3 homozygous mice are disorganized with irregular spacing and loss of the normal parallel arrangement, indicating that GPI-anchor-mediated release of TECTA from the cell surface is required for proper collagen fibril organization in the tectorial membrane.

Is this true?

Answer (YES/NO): YES